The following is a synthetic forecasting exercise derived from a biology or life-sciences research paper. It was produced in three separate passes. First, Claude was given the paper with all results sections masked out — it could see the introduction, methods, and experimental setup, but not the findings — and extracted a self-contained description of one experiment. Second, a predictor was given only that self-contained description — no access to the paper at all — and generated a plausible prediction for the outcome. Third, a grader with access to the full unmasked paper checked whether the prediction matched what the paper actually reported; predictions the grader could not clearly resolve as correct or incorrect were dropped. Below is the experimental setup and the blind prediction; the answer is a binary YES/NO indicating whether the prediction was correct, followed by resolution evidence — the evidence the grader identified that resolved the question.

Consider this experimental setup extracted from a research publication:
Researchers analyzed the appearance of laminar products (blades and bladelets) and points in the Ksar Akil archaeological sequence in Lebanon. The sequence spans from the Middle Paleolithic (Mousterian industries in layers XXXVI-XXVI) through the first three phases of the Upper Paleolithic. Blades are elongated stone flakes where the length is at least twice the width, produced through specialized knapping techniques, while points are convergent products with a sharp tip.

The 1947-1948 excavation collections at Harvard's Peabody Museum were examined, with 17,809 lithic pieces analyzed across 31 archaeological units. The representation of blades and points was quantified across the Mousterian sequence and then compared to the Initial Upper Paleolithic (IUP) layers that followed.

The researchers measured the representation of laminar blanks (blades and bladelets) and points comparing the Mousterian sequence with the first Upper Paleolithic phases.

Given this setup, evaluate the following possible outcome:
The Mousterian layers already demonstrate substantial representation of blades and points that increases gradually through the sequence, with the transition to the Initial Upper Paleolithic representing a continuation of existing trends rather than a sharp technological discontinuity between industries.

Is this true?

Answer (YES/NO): NO